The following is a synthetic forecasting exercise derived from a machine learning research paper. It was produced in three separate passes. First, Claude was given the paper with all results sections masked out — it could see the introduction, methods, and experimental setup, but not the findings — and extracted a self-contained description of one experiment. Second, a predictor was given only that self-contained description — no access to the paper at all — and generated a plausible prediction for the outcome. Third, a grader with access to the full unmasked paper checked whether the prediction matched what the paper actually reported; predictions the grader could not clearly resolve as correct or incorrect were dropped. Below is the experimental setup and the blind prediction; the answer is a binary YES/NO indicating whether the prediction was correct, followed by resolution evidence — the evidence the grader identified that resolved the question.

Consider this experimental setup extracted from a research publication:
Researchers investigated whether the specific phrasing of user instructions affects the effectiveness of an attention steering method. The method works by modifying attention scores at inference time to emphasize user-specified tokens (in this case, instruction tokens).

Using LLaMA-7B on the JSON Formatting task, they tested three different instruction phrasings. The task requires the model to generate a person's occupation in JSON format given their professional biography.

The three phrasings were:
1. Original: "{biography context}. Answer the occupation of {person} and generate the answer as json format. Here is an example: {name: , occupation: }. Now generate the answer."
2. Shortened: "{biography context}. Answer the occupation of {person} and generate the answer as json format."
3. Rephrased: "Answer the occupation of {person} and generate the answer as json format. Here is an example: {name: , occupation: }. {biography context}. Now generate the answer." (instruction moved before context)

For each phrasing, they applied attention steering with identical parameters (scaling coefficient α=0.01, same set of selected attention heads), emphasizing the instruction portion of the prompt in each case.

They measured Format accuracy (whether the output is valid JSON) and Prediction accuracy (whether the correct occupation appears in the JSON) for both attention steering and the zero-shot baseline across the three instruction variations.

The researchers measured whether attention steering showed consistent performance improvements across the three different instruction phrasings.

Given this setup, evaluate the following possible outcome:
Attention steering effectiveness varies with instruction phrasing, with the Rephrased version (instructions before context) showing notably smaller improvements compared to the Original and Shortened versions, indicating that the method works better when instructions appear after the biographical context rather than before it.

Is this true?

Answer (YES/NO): NO